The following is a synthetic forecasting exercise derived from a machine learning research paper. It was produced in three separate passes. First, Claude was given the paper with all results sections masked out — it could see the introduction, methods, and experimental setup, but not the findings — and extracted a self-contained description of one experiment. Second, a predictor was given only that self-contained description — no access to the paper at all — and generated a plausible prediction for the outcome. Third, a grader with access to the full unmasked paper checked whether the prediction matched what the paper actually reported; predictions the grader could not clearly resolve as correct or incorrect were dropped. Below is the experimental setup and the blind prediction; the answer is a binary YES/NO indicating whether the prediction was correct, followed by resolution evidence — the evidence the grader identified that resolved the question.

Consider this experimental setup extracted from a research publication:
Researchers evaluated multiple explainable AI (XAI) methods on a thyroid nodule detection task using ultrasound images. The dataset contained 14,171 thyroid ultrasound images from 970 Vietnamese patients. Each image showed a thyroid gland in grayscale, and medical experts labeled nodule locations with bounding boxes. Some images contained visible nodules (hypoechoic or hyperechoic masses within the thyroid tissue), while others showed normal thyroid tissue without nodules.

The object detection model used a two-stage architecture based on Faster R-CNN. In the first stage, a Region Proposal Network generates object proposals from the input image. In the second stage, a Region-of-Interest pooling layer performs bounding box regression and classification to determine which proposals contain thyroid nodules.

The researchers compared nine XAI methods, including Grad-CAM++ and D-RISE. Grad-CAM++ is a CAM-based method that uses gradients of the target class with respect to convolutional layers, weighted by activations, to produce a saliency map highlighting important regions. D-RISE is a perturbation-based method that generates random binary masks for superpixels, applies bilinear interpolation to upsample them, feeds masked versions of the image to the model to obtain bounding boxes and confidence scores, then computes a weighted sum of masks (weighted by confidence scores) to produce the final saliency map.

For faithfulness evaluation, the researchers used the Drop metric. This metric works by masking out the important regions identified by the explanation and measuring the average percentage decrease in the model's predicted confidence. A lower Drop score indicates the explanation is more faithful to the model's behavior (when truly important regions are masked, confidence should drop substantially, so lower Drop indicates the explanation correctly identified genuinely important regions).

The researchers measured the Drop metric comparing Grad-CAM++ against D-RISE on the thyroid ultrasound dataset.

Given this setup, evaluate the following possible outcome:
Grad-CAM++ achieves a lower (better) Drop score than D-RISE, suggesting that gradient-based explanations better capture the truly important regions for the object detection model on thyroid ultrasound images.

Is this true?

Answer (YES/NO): NO